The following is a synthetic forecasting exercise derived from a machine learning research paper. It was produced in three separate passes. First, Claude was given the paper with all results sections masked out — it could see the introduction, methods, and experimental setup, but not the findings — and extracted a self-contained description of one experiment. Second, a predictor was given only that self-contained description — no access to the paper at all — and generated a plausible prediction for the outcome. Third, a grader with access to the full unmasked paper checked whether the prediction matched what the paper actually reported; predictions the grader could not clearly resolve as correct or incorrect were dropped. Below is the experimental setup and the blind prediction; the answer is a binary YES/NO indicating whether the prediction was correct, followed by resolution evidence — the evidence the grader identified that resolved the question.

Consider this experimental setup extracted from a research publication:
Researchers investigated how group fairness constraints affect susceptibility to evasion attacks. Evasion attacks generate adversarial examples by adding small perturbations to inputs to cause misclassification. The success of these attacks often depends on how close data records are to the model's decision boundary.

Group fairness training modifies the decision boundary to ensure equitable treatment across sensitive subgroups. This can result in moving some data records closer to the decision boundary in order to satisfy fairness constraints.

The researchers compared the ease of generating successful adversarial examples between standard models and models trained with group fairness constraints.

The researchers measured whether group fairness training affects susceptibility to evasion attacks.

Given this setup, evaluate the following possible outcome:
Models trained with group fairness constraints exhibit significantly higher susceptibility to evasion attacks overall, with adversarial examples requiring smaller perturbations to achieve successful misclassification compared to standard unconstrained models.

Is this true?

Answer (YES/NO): YES